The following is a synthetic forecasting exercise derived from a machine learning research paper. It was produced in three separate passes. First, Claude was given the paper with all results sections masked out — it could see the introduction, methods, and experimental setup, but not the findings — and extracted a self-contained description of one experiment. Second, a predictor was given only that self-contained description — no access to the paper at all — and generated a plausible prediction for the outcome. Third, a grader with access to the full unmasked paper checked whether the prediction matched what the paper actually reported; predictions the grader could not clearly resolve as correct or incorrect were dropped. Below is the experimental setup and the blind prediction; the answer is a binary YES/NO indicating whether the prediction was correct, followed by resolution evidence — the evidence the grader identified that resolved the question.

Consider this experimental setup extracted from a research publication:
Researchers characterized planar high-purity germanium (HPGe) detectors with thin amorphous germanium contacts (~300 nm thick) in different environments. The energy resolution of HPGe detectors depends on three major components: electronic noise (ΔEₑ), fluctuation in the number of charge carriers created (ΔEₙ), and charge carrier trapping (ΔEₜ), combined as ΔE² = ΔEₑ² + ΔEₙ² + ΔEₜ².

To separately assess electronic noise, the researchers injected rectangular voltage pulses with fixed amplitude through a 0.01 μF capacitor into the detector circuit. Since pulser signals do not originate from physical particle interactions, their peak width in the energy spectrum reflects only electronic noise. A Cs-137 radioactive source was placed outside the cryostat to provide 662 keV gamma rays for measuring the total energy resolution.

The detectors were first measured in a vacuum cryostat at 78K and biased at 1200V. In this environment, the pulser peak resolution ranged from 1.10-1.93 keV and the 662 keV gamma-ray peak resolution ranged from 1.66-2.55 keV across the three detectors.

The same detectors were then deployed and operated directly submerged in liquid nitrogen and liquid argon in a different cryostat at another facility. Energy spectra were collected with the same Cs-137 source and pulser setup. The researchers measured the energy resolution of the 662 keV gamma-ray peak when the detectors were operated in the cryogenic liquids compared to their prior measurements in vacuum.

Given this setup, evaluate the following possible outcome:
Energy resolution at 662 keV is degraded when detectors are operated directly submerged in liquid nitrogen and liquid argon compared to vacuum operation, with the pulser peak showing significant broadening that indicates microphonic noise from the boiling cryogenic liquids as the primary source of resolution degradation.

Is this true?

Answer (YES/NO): NO